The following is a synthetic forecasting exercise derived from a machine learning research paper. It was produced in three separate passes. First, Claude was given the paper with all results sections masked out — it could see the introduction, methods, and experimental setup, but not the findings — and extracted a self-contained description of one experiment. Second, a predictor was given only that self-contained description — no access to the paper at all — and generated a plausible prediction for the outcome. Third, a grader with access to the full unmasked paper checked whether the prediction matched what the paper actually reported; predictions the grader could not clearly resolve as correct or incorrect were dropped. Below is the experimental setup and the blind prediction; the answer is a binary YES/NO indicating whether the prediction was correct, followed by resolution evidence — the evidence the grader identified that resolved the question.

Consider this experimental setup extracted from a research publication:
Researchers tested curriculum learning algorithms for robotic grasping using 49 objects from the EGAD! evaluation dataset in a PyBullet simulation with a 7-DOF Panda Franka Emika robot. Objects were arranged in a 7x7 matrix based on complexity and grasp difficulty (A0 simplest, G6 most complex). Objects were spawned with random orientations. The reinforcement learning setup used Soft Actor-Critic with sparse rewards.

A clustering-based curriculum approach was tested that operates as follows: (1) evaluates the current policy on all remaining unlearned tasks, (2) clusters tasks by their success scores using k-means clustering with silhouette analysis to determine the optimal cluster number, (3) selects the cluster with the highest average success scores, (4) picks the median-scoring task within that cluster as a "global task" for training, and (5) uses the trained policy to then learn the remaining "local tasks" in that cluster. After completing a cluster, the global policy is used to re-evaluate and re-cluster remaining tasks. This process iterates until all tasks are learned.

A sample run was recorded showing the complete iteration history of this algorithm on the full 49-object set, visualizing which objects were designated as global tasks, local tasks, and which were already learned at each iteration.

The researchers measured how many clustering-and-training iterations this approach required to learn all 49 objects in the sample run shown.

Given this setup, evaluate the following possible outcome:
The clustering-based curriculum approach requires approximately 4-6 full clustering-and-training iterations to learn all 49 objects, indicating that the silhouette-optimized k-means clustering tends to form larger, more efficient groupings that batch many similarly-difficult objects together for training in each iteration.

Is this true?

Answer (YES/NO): NO